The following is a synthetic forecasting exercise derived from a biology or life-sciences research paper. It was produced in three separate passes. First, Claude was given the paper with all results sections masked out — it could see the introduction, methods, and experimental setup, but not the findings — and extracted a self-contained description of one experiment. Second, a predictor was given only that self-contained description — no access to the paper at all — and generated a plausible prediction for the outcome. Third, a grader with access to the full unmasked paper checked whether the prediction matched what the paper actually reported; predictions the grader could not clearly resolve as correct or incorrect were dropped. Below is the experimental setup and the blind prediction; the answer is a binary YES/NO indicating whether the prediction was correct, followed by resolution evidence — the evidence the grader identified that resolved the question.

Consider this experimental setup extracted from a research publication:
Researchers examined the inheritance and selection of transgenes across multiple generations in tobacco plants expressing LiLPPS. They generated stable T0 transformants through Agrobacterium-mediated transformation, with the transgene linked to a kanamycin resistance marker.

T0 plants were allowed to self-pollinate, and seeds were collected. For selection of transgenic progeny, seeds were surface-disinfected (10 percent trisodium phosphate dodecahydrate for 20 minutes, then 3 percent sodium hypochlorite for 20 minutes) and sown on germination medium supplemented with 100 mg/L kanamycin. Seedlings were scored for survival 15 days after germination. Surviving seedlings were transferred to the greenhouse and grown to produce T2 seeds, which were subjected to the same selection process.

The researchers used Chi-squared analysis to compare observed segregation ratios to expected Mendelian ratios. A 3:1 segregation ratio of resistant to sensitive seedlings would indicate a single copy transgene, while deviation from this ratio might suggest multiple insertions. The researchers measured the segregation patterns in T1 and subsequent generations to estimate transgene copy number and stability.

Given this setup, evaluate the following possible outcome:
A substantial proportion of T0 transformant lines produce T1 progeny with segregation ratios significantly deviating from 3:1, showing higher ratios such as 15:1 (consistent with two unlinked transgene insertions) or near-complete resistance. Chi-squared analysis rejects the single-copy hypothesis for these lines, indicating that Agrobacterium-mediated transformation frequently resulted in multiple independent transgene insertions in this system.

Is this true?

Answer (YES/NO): YES